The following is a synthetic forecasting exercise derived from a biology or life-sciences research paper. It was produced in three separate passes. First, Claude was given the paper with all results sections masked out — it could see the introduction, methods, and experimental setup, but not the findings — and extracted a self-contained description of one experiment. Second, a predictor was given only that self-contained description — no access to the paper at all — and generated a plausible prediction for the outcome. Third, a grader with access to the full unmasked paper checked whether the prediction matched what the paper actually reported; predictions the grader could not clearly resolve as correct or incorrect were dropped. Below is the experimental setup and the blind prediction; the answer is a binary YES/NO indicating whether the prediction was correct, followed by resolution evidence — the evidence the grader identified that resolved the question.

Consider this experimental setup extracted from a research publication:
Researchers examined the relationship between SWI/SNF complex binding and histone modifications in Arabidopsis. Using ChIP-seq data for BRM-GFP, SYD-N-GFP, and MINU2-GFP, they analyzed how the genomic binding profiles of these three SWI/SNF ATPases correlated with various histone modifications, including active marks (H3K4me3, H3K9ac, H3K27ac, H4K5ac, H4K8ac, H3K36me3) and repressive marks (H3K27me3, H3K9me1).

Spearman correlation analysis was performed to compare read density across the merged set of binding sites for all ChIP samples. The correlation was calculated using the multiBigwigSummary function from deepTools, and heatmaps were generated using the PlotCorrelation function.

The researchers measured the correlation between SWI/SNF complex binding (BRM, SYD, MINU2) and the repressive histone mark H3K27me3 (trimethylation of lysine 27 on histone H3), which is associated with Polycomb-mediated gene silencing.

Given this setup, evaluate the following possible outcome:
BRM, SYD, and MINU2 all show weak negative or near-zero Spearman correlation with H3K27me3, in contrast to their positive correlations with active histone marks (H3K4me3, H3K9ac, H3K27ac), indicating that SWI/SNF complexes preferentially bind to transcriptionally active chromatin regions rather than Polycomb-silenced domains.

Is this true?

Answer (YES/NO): NO